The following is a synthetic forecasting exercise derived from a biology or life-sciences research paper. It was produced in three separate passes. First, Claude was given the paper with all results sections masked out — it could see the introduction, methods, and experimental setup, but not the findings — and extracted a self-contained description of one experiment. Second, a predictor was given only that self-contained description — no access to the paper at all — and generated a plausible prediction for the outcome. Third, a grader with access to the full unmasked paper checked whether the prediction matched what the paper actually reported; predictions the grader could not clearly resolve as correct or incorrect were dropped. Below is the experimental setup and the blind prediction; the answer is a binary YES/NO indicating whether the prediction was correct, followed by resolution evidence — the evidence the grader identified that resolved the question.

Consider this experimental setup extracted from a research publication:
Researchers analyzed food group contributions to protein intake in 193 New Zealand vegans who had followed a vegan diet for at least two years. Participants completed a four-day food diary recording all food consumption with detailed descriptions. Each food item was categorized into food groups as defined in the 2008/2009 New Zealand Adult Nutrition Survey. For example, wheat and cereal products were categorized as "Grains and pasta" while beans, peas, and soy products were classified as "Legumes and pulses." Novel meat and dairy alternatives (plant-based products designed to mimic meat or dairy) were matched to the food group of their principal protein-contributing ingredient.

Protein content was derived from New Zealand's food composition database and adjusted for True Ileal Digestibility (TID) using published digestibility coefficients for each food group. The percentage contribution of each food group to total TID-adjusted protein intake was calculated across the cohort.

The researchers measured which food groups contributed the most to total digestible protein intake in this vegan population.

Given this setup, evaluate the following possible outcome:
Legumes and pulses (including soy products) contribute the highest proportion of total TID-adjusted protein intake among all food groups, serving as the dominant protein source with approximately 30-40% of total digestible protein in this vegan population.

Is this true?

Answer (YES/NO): NO